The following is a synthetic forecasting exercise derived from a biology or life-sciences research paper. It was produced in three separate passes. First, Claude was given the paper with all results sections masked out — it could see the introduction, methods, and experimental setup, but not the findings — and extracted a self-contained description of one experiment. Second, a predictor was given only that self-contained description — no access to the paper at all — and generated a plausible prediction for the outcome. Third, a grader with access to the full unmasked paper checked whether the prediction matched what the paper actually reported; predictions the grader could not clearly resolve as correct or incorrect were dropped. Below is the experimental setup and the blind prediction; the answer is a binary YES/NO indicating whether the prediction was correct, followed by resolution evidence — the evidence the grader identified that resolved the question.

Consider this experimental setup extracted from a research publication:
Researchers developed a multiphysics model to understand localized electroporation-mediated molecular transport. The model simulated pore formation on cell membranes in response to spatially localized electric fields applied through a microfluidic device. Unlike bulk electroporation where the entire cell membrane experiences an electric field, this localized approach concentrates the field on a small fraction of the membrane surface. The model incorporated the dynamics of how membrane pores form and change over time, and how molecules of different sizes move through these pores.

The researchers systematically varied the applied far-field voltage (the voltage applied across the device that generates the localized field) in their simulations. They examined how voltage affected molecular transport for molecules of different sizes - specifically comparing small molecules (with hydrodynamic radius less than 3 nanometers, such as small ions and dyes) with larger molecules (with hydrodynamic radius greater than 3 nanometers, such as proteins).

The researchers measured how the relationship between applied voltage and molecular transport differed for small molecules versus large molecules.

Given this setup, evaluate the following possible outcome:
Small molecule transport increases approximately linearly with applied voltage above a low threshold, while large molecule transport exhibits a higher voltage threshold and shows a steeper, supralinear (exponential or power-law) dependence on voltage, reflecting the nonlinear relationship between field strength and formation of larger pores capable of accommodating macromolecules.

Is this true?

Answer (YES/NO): NO